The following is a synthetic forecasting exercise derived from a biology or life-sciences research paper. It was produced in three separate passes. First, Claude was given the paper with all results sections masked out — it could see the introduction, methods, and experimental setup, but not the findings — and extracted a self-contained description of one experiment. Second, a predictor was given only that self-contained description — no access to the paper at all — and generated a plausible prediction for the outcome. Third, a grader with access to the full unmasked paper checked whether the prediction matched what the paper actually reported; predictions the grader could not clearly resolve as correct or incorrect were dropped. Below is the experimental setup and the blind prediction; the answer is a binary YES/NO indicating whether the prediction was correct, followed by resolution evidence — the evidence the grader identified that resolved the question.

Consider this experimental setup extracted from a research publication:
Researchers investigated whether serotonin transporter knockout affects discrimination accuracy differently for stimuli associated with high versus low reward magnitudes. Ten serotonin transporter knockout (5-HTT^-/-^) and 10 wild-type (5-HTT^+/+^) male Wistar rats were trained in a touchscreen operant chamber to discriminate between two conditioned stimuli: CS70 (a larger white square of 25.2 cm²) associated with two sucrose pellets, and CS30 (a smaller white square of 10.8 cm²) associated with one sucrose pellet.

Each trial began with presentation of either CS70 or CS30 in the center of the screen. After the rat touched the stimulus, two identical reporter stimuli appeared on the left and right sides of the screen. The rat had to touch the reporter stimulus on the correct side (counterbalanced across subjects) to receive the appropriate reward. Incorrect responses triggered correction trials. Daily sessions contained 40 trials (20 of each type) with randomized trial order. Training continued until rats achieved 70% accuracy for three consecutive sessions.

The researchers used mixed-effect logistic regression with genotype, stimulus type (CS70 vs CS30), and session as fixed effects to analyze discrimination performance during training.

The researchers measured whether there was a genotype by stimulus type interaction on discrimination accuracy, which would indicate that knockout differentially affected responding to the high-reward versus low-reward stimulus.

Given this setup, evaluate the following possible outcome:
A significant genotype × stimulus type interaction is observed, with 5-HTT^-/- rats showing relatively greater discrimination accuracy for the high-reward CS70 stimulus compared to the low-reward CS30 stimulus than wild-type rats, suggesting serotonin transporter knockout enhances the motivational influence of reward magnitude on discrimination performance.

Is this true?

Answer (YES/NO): NO